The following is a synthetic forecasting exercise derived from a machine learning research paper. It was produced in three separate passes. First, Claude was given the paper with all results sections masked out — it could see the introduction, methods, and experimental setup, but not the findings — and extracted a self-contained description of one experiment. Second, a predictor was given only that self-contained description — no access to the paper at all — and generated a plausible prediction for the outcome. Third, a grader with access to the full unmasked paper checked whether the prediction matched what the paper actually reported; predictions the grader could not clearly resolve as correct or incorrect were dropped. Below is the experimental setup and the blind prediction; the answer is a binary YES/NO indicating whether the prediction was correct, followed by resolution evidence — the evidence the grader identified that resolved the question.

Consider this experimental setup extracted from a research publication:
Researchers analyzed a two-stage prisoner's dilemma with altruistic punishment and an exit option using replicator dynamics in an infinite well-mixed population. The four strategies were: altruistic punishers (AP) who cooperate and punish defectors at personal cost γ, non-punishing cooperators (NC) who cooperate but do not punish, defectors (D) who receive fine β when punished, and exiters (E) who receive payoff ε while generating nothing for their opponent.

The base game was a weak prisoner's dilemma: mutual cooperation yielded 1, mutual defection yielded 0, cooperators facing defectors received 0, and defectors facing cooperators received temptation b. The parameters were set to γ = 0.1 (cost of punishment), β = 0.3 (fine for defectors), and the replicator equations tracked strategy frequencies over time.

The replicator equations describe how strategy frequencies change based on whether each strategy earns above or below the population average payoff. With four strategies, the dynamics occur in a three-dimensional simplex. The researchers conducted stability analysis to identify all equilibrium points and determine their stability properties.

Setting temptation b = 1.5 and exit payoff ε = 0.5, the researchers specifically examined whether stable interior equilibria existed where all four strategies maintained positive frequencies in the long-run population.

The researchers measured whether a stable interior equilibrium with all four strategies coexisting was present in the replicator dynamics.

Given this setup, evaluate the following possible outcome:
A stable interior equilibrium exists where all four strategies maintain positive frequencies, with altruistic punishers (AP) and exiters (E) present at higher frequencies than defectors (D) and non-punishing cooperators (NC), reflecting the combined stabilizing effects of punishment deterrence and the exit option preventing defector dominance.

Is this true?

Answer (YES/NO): NO